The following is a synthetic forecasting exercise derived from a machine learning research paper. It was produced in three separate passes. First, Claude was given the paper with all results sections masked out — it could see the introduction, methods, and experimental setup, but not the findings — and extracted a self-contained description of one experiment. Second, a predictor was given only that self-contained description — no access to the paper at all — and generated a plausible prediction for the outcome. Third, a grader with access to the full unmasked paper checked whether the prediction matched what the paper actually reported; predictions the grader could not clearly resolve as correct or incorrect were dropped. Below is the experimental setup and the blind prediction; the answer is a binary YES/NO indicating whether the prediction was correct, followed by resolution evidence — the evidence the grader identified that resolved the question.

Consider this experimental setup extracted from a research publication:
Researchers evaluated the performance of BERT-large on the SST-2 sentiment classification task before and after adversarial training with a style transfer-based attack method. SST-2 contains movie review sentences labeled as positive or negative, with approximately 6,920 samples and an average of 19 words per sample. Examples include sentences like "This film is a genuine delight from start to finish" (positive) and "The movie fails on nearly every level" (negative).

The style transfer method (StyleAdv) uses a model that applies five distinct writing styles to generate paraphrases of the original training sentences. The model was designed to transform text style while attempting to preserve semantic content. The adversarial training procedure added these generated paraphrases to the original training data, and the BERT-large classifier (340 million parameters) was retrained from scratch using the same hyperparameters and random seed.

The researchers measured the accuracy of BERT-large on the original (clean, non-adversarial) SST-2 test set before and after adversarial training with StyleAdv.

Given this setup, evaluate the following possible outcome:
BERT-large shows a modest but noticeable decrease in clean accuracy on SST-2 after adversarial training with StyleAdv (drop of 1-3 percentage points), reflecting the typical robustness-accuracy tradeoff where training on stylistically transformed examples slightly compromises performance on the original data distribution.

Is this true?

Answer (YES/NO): YES